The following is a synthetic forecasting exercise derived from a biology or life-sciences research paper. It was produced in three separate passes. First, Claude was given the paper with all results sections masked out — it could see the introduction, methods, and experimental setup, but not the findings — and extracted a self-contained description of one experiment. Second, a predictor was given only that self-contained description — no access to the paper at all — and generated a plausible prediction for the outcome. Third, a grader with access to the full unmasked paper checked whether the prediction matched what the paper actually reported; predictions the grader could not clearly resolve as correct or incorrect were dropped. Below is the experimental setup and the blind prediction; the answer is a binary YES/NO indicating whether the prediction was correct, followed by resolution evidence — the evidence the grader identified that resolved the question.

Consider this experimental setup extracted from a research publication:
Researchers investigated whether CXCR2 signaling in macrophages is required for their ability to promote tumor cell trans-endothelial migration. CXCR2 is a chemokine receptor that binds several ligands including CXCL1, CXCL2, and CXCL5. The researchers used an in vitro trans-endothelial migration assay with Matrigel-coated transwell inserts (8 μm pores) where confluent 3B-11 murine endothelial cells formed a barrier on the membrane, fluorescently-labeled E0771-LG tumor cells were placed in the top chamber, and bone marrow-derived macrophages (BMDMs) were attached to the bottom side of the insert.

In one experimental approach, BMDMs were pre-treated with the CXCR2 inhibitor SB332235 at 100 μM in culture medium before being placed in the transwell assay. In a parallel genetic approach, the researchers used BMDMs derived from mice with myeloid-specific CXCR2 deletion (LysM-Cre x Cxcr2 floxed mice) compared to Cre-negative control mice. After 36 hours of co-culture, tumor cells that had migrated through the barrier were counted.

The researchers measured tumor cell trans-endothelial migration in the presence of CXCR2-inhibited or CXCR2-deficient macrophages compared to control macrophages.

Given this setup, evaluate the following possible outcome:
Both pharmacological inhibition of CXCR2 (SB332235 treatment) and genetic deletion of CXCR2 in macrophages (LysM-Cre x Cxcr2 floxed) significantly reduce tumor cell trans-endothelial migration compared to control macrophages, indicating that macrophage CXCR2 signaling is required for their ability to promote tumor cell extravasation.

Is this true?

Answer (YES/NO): NO